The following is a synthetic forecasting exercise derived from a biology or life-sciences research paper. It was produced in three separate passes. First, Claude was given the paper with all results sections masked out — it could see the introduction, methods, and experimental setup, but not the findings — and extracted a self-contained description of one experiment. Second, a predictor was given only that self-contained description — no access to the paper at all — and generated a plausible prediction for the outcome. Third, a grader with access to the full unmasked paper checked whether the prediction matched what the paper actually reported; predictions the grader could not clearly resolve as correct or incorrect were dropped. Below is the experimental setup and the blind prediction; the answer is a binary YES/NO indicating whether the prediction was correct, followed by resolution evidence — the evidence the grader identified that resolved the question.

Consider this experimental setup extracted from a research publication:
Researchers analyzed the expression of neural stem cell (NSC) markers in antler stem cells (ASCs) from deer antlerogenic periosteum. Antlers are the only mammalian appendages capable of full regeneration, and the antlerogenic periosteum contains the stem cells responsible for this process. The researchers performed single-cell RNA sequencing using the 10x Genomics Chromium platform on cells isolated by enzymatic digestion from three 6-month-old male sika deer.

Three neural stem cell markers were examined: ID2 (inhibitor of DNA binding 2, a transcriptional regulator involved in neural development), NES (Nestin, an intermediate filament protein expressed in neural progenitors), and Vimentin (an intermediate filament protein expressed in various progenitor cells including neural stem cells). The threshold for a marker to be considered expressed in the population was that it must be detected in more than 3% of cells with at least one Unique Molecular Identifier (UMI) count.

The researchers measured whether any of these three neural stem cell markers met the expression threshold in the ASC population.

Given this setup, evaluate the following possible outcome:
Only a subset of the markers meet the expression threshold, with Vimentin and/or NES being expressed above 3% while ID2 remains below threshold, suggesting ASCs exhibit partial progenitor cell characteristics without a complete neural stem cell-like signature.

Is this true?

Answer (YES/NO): NO